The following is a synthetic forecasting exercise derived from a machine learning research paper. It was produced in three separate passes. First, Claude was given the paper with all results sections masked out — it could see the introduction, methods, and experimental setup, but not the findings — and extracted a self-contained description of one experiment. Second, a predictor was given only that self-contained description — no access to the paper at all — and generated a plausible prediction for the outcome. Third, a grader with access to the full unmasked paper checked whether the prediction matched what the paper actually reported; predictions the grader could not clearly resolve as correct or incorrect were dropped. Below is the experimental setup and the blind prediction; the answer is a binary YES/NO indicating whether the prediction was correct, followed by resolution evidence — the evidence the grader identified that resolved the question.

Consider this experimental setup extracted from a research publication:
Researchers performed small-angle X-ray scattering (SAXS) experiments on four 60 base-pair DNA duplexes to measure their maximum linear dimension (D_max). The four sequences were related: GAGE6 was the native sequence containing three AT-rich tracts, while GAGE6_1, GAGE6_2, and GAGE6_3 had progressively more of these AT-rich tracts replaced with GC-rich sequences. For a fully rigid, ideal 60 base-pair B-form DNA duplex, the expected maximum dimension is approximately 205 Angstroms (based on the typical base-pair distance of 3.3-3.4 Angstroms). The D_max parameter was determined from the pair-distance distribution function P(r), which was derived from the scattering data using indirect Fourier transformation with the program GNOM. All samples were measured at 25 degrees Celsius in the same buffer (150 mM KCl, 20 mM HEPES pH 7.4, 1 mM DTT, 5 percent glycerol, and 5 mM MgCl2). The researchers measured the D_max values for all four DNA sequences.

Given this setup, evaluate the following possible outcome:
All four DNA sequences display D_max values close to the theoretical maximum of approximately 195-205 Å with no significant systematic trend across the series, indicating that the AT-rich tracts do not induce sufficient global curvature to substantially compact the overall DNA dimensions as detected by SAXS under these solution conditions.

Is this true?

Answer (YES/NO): NO